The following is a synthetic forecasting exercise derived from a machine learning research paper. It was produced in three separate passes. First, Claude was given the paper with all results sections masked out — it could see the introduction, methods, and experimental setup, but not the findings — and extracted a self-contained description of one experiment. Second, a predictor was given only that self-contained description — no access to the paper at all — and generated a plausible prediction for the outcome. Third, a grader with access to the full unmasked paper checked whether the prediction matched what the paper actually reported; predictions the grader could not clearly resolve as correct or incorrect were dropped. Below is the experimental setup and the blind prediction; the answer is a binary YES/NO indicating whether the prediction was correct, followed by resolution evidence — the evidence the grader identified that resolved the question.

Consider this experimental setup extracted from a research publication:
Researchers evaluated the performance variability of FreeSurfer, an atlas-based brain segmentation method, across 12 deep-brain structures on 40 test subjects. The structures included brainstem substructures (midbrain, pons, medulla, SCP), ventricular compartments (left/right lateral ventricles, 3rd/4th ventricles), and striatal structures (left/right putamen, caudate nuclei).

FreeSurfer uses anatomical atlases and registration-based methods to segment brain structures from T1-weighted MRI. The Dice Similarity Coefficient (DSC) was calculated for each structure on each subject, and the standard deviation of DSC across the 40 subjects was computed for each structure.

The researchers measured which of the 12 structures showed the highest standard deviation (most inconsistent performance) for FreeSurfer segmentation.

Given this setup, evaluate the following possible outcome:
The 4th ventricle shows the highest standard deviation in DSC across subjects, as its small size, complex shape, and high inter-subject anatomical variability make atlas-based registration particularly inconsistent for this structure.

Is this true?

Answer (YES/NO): NO